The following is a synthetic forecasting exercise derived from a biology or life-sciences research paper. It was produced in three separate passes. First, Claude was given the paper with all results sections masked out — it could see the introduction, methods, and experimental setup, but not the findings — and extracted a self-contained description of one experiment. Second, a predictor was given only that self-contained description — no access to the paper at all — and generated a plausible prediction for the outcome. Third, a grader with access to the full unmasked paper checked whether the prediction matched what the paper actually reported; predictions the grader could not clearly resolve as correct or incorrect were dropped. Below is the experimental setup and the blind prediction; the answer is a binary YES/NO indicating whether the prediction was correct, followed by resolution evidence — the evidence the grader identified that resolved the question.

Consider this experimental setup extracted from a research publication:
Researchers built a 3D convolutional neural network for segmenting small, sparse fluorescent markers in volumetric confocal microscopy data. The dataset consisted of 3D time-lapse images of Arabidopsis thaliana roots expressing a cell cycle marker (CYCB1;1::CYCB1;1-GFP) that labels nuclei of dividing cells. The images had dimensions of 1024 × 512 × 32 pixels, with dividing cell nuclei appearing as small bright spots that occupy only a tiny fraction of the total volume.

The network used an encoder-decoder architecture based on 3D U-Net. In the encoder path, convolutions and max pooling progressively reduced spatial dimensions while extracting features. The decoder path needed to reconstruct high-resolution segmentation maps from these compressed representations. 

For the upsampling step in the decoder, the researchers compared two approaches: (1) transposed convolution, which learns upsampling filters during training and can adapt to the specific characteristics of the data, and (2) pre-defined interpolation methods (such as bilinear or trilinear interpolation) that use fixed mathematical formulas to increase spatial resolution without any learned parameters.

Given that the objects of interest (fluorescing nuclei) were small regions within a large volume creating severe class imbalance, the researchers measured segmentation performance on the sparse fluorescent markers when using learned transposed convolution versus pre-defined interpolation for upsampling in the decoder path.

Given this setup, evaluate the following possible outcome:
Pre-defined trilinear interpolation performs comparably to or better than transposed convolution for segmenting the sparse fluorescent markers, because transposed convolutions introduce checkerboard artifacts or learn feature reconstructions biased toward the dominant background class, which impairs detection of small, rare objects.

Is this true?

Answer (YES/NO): NO